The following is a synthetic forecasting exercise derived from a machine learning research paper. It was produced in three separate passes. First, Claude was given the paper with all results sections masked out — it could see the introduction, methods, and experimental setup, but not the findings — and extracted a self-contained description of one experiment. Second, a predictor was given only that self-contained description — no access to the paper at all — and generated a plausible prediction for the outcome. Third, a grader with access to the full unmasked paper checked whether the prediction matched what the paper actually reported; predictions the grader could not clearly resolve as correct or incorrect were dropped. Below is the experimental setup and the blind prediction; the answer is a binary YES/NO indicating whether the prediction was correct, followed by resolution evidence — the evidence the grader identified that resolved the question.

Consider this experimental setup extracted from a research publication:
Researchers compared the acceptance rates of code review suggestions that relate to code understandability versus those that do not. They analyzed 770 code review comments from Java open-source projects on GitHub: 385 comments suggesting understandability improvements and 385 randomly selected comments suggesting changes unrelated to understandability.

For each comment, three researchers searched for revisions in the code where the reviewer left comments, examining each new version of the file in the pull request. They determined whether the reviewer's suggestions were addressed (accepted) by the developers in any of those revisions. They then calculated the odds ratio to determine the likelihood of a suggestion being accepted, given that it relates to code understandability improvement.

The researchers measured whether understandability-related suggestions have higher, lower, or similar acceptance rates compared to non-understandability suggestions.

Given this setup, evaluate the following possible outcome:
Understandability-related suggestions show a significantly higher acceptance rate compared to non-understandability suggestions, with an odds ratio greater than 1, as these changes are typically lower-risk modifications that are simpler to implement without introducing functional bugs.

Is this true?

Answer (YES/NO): YES